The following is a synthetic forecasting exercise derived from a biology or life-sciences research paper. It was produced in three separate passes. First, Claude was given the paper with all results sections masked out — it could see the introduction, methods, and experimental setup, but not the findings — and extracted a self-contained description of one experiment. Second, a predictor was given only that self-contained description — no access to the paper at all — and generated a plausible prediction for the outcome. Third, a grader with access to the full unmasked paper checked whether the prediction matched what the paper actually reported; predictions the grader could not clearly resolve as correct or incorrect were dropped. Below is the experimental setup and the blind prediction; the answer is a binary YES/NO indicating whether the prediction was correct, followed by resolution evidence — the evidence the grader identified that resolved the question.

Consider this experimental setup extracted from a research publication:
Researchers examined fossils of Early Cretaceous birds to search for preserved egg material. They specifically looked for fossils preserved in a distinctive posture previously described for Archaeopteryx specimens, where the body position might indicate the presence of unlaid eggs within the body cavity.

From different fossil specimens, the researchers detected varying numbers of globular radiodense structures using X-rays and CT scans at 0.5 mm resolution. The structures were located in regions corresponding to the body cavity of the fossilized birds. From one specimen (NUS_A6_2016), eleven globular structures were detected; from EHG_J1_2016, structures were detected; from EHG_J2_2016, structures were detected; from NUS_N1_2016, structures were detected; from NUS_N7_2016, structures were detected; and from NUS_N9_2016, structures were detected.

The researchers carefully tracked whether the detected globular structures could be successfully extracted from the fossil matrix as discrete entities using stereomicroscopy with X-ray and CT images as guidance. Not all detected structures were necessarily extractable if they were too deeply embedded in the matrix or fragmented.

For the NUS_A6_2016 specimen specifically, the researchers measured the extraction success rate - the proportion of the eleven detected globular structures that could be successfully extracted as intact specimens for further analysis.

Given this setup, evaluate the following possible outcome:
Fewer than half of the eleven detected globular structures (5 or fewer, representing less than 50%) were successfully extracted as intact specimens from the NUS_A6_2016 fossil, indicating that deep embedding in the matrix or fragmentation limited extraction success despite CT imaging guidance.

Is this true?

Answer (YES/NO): NO